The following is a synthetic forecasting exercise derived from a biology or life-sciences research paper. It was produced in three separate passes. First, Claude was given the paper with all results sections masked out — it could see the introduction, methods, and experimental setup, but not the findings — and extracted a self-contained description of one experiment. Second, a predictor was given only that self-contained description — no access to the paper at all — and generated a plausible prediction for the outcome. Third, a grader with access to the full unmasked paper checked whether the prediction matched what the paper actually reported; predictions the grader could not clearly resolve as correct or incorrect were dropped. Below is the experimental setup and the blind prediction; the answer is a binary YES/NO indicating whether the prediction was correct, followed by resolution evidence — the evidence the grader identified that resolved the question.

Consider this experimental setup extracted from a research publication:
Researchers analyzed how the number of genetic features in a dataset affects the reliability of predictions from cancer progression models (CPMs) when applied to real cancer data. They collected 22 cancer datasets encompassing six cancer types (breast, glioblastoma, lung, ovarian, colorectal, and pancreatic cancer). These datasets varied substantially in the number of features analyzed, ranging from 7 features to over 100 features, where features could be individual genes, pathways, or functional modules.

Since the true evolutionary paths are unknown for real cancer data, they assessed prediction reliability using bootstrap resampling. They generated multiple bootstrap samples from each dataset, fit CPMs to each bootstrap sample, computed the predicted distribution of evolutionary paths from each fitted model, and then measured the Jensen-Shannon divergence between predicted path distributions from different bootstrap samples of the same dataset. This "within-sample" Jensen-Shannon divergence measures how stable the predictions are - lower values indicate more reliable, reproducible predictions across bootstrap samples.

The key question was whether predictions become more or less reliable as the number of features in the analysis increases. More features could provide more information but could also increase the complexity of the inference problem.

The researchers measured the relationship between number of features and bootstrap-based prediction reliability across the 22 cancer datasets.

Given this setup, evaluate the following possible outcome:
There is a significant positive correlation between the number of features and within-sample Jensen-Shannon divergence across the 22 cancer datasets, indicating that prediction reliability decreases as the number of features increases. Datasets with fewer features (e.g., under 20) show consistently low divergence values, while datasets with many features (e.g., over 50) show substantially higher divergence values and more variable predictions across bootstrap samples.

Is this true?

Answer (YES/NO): NO